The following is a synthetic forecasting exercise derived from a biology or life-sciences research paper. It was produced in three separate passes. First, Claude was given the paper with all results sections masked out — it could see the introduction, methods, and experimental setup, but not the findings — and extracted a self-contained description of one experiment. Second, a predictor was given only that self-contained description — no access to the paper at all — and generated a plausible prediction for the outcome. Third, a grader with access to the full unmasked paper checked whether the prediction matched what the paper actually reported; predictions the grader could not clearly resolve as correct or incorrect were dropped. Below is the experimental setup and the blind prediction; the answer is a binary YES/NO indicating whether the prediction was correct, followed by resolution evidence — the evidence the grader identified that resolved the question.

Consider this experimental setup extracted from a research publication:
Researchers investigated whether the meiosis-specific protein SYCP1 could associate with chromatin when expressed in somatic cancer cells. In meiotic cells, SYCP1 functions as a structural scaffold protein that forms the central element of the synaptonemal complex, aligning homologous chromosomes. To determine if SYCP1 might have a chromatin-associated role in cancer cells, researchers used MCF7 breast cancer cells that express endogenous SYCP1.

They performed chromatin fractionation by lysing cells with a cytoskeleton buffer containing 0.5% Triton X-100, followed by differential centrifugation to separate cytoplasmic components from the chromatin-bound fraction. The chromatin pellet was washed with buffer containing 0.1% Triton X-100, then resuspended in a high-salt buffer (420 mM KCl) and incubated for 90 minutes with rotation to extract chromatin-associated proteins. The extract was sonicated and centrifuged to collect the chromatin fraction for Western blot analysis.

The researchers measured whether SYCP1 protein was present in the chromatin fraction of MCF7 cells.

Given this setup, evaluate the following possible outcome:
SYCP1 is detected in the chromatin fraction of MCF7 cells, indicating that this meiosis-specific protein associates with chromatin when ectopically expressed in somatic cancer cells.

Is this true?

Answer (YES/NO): YES